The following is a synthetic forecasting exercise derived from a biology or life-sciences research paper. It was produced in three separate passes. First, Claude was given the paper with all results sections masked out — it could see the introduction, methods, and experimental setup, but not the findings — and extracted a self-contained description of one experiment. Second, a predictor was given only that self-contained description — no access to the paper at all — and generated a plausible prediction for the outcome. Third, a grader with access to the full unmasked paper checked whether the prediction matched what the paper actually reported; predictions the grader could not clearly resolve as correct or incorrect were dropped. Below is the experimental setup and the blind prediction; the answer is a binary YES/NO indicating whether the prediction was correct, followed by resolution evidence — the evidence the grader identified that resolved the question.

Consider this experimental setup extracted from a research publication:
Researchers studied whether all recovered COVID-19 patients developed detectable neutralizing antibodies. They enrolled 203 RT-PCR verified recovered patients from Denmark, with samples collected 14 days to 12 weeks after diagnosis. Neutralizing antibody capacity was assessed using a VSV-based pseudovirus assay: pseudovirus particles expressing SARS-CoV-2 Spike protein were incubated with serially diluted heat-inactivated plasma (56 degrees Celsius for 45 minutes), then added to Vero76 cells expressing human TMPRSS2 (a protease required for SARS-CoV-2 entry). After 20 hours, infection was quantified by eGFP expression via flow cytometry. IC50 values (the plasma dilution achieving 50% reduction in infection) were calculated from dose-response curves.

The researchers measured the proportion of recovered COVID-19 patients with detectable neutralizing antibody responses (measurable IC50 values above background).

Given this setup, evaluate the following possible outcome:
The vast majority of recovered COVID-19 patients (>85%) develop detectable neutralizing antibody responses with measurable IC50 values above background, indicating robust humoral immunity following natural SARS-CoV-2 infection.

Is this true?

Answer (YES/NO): YES